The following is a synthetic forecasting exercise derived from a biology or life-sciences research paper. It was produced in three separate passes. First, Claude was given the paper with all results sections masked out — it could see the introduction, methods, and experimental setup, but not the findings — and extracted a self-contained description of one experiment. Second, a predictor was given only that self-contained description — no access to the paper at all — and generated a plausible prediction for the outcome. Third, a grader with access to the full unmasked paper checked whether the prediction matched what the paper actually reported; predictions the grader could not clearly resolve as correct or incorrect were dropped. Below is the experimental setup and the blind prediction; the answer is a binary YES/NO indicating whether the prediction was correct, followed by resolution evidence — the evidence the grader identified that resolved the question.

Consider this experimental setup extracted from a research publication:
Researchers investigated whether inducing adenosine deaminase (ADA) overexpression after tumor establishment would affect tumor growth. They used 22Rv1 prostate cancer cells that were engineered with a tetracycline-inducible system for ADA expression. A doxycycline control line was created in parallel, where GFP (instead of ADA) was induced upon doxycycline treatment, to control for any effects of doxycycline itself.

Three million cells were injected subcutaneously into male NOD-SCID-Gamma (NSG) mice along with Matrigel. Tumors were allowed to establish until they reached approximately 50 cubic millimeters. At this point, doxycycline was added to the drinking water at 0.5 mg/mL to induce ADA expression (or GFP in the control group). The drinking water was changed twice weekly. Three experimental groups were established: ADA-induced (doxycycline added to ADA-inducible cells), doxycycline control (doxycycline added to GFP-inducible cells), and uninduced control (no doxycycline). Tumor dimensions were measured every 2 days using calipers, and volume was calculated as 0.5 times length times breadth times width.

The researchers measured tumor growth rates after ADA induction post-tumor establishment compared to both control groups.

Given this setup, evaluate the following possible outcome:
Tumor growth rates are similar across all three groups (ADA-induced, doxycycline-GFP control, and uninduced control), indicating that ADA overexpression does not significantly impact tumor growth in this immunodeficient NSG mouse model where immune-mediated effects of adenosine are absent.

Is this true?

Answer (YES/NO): NO